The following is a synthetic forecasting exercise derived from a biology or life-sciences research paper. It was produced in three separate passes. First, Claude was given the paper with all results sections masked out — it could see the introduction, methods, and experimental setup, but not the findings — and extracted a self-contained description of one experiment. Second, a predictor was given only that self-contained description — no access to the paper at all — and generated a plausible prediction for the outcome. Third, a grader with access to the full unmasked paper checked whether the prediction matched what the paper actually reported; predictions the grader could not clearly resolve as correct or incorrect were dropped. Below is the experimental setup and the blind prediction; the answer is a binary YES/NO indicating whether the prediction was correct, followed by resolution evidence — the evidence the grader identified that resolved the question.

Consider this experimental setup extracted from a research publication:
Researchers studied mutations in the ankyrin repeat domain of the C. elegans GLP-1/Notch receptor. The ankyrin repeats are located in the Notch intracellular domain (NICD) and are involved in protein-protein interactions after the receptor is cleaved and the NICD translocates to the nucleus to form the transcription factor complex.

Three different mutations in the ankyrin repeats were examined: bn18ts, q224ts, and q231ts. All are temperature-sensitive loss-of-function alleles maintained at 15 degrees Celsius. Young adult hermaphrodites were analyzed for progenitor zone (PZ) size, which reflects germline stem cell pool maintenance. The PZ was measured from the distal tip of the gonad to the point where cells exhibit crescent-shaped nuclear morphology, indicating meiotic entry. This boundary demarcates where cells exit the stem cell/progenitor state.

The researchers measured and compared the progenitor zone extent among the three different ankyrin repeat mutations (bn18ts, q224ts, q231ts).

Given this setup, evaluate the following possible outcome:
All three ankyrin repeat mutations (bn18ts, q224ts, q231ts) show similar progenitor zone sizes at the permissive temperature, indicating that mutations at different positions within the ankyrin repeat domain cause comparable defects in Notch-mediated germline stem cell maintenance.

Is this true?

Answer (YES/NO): NO